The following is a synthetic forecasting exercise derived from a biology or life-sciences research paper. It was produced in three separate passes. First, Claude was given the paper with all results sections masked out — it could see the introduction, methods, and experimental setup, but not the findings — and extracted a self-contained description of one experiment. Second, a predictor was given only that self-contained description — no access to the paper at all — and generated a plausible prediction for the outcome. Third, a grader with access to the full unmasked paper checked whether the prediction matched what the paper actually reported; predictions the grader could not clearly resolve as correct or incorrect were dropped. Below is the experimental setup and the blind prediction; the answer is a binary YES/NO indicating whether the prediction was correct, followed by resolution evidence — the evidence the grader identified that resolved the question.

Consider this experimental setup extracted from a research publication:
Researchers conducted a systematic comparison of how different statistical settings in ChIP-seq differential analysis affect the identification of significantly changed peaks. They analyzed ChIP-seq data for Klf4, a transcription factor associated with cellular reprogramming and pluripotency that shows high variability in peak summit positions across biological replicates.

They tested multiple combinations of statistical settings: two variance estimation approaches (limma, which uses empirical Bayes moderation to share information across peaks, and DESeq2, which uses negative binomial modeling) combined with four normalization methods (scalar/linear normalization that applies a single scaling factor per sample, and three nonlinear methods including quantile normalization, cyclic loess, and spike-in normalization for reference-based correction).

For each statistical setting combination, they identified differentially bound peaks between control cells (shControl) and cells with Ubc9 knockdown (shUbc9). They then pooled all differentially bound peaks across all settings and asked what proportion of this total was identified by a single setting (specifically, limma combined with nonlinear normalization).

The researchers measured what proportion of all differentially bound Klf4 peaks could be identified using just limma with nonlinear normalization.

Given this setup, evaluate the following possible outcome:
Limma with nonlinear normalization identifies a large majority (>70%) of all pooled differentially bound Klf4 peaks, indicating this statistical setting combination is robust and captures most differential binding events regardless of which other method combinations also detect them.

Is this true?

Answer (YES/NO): YES